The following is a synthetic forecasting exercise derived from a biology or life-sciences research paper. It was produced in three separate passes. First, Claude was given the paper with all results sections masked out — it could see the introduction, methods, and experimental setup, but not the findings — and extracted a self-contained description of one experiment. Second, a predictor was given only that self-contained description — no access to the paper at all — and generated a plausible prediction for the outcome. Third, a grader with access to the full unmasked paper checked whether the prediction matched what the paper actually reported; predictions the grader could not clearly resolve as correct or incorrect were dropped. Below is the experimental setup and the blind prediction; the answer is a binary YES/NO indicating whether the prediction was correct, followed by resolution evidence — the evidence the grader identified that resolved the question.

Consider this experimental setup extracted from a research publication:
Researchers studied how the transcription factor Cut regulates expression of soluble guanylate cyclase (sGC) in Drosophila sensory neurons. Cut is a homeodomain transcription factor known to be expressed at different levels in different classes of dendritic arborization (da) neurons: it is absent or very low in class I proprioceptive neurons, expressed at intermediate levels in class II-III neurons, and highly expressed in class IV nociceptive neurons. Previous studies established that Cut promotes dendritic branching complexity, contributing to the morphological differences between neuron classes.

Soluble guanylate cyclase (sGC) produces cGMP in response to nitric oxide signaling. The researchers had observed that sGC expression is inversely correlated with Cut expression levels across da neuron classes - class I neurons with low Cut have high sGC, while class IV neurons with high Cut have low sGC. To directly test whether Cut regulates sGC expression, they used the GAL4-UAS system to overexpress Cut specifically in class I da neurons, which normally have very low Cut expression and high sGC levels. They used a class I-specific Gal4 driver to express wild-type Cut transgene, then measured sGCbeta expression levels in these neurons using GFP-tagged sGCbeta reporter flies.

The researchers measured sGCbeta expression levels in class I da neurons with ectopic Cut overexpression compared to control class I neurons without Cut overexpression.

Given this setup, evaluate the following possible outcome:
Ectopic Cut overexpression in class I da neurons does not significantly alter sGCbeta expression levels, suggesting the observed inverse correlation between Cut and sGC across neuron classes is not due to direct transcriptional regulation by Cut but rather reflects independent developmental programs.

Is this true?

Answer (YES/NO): NO